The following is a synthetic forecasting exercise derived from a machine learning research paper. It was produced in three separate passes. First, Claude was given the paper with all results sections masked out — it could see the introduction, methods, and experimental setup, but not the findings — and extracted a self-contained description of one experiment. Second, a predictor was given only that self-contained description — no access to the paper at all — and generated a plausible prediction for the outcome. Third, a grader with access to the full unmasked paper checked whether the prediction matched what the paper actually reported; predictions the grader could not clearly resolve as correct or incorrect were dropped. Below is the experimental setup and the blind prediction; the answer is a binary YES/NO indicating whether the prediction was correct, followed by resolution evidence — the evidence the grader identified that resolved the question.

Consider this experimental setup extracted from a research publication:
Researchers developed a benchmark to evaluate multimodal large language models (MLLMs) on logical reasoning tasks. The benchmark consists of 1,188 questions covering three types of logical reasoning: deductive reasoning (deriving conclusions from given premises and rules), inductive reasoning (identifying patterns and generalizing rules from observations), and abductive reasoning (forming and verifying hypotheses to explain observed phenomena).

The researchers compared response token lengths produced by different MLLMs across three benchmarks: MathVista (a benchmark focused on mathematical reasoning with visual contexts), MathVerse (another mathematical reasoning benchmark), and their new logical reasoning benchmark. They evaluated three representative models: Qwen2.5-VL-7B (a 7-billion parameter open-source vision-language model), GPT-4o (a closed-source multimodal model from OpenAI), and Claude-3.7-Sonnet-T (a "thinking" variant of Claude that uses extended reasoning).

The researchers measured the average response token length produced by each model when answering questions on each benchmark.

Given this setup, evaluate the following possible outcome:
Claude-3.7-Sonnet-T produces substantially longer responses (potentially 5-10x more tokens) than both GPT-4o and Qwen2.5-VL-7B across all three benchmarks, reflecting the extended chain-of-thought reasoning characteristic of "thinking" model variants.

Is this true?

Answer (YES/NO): NO